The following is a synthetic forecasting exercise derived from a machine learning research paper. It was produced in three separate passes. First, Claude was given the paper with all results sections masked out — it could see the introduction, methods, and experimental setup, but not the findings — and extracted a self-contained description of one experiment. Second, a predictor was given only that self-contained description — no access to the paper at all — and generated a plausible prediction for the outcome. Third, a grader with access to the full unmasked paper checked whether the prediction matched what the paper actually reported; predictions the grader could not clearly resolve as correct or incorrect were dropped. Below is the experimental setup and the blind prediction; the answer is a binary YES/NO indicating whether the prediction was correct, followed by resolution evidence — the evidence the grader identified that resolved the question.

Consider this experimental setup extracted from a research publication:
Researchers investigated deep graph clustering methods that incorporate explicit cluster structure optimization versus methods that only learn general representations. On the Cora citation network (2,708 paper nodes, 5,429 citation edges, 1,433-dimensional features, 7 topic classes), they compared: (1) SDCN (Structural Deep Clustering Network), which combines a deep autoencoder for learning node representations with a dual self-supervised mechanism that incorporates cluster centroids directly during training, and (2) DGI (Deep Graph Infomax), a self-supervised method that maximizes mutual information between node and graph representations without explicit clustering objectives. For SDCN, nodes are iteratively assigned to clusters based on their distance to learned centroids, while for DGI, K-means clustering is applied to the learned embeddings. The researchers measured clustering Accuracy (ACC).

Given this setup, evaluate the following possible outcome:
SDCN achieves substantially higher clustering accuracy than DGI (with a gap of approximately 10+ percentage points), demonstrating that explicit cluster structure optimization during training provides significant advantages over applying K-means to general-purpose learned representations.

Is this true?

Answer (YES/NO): NO